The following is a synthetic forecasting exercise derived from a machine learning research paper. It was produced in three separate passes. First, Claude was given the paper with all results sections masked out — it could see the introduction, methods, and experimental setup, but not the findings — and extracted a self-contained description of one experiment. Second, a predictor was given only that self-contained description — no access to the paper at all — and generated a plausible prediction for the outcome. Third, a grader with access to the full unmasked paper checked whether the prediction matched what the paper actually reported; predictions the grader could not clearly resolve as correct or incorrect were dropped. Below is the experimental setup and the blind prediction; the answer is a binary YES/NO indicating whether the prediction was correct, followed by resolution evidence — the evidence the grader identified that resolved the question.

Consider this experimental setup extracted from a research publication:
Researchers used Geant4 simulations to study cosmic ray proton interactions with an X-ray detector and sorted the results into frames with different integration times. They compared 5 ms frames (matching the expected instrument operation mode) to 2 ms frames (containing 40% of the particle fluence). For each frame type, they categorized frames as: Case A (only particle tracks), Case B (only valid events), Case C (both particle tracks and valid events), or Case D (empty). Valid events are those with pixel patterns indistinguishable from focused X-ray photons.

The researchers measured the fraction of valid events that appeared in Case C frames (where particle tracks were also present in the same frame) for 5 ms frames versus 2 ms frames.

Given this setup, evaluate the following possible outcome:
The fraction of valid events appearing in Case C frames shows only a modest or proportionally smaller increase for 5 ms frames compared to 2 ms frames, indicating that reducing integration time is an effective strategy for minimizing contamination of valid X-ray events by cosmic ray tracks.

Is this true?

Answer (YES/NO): YES